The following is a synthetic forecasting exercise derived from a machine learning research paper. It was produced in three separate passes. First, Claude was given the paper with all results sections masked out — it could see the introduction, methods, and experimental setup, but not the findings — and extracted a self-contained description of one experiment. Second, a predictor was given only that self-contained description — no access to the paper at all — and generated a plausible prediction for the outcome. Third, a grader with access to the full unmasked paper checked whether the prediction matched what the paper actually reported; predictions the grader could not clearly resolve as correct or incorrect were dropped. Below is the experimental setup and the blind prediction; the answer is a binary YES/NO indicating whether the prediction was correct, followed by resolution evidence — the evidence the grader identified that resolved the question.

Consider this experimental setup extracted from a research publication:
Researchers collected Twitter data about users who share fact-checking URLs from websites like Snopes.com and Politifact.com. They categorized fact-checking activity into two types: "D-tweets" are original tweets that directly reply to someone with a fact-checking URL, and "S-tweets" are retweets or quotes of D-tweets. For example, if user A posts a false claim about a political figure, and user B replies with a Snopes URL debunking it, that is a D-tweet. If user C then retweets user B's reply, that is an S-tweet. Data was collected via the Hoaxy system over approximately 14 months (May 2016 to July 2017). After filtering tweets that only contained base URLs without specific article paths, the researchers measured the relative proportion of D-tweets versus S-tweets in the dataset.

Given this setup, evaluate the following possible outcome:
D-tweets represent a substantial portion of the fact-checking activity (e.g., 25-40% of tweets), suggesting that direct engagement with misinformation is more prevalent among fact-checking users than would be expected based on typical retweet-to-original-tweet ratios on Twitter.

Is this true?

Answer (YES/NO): NO